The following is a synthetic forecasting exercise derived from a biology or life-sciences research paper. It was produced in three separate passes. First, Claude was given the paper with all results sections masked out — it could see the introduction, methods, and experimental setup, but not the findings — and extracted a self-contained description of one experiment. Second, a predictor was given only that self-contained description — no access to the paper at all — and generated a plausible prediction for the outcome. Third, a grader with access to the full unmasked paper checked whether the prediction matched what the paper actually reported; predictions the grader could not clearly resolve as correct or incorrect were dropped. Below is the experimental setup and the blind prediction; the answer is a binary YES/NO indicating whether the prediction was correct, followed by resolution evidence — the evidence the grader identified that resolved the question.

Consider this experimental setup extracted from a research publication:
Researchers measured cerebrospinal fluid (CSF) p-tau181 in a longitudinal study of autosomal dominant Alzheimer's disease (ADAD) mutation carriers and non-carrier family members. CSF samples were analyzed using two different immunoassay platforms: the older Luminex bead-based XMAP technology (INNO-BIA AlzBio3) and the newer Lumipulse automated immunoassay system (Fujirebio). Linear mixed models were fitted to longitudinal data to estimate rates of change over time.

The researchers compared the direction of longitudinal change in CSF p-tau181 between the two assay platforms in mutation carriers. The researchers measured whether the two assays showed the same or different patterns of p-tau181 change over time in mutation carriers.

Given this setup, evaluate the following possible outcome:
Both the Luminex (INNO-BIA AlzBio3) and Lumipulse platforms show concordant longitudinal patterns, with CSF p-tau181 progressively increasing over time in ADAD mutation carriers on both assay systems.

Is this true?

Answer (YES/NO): NO